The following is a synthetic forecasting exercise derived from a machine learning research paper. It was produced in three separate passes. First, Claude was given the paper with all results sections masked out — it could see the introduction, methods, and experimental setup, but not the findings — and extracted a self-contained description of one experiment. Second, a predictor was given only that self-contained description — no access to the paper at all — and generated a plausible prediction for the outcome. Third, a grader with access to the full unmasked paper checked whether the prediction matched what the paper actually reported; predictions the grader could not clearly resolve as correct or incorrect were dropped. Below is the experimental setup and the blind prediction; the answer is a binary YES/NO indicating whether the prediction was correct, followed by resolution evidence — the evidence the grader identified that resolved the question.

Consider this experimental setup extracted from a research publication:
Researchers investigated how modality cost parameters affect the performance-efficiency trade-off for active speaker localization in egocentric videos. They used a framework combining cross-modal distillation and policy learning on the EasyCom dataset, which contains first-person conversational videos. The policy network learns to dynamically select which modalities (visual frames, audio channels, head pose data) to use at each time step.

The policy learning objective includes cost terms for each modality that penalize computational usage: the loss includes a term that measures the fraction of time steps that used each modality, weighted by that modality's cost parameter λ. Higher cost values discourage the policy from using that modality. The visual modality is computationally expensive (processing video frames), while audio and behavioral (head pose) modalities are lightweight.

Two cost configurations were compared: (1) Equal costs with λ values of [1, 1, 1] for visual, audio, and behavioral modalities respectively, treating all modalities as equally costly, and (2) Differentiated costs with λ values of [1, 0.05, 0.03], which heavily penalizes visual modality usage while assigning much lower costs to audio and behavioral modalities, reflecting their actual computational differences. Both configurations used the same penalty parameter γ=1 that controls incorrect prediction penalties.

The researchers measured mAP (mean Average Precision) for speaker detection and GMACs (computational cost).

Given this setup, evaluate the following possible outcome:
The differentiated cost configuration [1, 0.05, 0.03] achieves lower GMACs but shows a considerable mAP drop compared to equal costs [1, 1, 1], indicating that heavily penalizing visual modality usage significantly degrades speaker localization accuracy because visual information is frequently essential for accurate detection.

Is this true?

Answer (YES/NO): NO